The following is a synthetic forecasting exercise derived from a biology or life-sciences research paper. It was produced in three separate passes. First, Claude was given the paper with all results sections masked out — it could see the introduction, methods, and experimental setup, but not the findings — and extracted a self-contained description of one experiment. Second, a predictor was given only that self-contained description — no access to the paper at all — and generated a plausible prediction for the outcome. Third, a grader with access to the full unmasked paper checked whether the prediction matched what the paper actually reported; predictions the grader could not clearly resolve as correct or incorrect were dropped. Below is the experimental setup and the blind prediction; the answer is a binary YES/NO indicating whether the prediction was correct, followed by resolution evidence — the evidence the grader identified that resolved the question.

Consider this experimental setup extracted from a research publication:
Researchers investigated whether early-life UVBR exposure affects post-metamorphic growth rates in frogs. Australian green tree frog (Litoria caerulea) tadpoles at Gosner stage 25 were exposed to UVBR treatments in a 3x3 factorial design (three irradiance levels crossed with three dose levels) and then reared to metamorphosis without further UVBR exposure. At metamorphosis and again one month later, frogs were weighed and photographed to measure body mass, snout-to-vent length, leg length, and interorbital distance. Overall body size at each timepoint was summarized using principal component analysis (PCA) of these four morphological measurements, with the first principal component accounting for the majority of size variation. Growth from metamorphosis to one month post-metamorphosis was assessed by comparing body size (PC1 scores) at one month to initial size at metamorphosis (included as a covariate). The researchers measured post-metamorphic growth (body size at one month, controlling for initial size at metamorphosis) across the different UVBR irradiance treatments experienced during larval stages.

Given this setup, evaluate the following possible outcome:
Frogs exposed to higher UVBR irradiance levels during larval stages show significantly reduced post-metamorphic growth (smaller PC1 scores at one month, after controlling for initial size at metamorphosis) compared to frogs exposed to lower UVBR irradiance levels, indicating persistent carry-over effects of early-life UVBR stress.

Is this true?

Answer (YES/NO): NO